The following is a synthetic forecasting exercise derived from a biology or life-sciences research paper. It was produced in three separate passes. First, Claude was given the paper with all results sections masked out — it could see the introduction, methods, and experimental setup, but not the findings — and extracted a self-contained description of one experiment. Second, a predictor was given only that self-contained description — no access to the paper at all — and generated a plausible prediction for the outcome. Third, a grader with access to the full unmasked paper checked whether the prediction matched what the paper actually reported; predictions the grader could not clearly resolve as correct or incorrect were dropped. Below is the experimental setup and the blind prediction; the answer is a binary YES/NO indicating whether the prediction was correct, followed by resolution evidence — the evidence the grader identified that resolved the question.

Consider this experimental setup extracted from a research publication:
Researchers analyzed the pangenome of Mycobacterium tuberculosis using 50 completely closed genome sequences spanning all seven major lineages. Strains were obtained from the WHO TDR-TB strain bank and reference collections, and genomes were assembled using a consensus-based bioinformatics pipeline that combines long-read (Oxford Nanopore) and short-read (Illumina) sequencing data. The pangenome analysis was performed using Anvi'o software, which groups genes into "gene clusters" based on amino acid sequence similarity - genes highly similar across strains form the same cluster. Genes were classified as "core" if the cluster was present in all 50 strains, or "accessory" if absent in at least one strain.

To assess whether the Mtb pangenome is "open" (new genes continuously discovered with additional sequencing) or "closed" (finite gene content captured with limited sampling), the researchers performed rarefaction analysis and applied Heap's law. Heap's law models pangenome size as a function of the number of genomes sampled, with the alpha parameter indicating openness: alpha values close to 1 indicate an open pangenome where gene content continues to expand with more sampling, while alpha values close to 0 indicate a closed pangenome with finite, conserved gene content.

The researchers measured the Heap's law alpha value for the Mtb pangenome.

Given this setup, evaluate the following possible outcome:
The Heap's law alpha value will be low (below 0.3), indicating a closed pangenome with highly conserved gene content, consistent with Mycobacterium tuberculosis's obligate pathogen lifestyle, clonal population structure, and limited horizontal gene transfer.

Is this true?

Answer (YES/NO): YES